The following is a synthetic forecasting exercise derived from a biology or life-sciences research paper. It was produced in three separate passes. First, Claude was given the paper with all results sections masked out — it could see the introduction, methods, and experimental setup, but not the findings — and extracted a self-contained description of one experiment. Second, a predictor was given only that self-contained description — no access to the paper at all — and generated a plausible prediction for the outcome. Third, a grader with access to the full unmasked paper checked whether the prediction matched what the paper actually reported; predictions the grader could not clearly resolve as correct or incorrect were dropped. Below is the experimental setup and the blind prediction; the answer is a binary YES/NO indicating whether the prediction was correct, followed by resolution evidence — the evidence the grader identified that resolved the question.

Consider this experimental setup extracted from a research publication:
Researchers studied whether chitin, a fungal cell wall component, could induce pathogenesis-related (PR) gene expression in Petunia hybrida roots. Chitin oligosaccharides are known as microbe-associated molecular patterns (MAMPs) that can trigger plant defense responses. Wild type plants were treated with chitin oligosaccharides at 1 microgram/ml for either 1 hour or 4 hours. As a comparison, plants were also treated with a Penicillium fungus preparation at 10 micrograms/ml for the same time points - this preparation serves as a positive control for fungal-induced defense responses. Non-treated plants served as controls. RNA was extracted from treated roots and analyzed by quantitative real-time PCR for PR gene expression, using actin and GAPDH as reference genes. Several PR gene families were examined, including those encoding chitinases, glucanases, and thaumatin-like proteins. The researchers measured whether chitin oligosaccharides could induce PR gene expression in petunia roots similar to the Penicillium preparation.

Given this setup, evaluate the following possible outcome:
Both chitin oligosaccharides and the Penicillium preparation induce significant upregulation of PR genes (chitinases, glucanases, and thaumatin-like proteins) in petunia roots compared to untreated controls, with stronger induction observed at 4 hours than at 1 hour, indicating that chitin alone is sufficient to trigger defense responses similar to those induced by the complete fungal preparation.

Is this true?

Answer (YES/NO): NO